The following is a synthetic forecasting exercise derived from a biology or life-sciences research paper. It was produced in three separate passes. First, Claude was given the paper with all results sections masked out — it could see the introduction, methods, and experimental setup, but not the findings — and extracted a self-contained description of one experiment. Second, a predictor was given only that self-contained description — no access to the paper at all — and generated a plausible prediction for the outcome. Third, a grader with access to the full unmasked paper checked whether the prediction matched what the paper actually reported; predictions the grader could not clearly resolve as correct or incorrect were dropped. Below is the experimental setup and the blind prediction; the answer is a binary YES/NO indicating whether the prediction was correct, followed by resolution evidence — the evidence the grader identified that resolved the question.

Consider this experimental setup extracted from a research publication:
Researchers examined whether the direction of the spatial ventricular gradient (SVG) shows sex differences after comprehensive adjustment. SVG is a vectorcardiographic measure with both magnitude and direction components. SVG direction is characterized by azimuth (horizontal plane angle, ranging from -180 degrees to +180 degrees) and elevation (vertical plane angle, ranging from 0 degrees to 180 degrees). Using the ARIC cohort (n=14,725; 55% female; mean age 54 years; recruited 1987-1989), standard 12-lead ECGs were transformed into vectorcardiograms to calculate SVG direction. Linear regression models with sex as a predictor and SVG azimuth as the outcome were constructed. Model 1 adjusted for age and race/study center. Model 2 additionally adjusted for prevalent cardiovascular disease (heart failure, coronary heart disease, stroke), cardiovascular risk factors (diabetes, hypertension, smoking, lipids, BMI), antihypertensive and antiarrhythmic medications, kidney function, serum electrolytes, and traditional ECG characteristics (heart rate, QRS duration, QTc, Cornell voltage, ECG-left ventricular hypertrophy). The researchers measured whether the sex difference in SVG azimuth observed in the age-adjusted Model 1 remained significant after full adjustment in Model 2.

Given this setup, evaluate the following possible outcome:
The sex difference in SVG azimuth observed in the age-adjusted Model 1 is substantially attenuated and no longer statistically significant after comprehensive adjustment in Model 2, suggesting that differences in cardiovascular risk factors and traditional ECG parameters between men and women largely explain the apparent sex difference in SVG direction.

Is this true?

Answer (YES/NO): NO